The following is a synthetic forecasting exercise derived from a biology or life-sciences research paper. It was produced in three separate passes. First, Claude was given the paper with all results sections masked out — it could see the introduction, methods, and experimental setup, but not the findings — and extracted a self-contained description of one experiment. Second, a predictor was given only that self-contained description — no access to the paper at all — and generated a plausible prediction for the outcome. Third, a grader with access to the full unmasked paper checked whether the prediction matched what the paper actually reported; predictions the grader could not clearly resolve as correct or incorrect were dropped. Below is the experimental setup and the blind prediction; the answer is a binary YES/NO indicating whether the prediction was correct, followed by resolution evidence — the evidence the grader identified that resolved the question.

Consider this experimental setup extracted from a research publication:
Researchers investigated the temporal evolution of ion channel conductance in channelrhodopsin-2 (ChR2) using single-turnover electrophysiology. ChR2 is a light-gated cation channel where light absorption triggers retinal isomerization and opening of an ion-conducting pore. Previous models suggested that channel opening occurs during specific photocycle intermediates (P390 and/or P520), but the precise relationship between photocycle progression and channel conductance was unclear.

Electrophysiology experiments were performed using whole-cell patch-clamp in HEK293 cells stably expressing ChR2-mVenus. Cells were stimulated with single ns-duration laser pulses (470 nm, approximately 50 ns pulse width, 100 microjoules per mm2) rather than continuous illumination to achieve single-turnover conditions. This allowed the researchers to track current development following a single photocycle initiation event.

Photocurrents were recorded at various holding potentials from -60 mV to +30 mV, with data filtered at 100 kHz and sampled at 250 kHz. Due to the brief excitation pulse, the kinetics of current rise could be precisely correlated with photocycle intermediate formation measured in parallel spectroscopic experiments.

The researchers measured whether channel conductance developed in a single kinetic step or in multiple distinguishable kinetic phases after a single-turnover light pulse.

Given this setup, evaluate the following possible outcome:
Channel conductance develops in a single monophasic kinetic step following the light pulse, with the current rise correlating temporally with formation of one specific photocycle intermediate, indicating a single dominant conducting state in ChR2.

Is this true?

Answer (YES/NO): NO